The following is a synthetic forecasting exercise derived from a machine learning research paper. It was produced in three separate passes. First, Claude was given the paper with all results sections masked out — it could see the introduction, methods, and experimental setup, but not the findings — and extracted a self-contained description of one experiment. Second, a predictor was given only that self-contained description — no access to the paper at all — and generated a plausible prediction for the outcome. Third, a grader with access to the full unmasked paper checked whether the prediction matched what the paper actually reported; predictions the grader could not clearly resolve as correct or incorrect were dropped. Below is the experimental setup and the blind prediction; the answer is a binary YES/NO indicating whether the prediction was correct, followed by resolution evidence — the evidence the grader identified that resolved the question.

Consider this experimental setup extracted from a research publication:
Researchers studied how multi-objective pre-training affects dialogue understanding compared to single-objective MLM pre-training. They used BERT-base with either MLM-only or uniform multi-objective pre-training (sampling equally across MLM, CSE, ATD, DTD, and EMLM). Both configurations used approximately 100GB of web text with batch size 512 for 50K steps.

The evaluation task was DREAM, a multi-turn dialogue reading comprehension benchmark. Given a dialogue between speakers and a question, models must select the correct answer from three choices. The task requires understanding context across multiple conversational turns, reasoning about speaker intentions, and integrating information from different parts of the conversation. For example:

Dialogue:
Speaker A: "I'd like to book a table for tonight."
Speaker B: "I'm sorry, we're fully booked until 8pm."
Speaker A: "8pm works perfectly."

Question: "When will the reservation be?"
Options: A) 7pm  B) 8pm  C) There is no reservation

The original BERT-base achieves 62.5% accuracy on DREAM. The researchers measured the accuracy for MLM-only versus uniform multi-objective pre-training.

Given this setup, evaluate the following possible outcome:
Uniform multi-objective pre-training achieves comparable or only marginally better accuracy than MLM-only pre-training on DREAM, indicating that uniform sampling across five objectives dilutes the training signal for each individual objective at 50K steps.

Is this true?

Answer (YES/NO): YES